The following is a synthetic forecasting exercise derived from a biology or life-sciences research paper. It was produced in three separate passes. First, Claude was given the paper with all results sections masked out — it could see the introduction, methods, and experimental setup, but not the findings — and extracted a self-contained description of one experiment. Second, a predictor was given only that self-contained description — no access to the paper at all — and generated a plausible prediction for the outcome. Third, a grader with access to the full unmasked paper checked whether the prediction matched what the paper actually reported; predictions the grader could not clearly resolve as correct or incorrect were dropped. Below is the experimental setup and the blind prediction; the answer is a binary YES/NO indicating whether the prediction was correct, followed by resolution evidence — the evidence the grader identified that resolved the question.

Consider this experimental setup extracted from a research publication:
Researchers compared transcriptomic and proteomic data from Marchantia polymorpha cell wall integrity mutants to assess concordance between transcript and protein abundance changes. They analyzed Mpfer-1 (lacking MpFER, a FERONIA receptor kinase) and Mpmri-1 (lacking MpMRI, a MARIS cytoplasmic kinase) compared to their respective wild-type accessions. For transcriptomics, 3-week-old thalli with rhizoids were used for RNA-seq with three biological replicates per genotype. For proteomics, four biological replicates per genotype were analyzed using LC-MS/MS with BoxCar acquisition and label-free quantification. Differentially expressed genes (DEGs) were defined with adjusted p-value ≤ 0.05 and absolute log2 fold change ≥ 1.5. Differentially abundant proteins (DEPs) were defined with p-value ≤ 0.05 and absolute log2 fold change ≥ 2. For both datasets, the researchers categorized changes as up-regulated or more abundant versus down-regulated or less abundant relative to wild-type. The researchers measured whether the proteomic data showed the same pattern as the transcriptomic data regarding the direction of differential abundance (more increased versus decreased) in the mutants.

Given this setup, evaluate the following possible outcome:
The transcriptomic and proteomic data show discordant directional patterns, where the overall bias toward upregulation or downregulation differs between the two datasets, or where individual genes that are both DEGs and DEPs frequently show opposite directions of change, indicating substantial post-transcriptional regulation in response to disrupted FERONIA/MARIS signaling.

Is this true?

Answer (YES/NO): NO